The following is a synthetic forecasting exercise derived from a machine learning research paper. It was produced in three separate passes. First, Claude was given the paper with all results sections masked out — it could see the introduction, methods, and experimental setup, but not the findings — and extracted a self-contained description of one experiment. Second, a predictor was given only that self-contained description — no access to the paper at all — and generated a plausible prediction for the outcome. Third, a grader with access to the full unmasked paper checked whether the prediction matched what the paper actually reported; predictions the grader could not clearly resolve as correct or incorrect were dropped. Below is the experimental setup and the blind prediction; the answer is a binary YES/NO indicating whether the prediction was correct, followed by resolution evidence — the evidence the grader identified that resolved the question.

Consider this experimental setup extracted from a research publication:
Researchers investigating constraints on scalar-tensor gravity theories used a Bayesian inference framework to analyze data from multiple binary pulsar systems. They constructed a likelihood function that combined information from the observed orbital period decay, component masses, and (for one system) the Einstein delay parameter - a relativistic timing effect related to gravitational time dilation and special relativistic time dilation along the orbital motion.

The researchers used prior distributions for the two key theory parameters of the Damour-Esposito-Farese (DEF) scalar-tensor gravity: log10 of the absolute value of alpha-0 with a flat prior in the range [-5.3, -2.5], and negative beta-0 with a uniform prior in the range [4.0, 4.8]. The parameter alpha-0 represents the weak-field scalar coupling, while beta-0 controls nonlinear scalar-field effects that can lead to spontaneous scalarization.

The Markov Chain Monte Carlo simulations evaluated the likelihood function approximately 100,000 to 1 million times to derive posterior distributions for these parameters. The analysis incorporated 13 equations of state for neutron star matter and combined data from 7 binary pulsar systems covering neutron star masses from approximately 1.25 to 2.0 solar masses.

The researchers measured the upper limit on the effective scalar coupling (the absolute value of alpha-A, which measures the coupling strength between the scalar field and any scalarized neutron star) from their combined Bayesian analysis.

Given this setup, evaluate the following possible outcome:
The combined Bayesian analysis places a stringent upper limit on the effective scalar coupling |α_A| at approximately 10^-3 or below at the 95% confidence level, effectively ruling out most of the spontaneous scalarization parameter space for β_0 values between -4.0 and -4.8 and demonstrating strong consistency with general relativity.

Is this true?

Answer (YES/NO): NO